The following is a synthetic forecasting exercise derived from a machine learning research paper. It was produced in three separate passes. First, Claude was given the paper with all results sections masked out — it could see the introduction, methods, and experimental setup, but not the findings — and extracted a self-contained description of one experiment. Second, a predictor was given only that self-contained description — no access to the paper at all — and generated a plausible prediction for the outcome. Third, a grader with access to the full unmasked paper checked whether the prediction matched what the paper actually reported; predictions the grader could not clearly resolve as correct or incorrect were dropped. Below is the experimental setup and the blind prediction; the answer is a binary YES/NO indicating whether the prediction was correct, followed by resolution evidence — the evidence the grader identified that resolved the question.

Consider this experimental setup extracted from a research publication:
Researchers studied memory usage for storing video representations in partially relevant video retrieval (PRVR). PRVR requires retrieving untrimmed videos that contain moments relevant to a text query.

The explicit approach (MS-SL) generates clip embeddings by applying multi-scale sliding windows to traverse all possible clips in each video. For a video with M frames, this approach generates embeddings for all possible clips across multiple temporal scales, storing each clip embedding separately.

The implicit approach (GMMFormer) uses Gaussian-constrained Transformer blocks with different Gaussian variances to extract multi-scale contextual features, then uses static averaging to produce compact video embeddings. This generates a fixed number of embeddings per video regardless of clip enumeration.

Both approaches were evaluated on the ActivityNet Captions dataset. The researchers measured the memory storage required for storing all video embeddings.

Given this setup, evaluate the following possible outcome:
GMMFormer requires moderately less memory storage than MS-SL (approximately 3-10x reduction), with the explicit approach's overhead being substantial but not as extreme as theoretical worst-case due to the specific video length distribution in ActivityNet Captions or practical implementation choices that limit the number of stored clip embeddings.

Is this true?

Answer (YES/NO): NO